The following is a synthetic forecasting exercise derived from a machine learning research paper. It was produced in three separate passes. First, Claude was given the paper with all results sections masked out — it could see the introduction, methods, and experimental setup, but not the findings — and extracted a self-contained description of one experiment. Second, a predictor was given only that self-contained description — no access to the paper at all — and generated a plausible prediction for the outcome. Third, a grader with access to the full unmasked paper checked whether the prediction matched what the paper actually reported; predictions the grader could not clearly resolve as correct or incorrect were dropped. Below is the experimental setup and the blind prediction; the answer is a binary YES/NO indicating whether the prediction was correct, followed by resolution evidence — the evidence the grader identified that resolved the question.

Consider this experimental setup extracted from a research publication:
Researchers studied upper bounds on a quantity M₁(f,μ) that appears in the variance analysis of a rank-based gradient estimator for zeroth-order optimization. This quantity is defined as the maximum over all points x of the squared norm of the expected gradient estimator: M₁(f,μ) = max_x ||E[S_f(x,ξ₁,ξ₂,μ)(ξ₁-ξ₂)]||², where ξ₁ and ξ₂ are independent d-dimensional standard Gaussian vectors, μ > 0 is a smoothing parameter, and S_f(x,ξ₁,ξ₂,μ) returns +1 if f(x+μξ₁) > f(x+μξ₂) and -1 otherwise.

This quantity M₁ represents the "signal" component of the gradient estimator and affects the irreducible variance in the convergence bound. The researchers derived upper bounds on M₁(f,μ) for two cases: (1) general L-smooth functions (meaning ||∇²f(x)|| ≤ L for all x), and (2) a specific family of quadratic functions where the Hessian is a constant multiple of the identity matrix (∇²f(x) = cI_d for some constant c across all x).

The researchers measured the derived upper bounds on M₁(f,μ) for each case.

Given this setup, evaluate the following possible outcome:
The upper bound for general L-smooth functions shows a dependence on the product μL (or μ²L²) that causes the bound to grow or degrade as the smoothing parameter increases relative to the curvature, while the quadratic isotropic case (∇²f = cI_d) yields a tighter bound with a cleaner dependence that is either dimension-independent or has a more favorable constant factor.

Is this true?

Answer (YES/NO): NO